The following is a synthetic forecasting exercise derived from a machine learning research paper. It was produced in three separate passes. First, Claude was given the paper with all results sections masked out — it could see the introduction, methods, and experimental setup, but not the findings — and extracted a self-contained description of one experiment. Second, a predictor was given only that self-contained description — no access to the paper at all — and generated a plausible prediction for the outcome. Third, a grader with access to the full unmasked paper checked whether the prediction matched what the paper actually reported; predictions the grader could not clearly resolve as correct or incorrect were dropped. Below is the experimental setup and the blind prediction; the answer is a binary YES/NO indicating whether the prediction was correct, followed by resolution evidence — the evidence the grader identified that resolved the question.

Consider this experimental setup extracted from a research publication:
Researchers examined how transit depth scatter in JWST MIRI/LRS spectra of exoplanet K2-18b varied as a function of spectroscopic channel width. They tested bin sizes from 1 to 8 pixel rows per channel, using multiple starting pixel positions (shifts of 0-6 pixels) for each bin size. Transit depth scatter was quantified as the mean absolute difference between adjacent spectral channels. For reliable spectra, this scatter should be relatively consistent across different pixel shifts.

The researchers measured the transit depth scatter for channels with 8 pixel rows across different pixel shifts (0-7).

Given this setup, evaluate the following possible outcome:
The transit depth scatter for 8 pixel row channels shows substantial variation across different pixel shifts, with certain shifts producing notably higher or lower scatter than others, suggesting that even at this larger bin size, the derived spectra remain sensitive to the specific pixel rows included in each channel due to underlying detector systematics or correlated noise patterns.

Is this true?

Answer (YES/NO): YES